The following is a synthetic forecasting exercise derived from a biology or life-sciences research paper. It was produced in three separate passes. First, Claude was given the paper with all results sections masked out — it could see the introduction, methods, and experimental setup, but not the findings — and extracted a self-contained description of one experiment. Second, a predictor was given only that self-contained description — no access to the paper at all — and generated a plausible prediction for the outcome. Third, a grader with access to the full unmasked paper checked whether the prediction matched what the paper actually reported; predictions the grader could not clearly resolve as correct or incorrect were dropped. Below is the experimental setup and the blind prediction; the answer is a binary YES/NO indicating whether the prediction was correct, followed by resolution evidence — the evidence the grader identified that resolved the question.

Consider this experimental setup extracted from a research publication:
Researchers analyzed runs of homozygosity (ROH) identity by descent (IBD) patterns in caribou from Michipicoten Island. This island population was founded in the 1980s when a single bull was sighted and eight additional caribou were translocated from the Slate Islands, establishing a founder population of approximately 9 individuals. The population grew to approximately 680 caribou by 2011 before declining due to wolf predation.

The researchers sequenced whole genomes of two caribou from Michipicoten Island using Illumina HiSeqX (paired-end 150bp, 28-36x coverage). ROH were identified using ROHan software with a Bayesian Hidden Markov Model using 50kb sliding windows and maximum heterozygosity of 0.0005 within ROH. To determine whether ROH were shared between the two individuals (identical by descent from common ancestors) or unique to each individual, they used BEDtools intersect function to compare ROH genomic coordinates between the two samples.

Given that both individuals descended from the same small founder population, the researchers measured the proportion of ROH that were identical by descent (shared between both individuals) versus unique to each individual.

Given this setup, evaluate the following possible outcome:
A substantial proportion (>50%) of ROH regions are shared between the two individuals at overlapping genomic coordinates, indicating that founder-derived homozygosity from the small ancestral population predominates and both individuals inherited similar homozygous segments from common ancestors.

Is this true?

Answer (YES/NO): NO